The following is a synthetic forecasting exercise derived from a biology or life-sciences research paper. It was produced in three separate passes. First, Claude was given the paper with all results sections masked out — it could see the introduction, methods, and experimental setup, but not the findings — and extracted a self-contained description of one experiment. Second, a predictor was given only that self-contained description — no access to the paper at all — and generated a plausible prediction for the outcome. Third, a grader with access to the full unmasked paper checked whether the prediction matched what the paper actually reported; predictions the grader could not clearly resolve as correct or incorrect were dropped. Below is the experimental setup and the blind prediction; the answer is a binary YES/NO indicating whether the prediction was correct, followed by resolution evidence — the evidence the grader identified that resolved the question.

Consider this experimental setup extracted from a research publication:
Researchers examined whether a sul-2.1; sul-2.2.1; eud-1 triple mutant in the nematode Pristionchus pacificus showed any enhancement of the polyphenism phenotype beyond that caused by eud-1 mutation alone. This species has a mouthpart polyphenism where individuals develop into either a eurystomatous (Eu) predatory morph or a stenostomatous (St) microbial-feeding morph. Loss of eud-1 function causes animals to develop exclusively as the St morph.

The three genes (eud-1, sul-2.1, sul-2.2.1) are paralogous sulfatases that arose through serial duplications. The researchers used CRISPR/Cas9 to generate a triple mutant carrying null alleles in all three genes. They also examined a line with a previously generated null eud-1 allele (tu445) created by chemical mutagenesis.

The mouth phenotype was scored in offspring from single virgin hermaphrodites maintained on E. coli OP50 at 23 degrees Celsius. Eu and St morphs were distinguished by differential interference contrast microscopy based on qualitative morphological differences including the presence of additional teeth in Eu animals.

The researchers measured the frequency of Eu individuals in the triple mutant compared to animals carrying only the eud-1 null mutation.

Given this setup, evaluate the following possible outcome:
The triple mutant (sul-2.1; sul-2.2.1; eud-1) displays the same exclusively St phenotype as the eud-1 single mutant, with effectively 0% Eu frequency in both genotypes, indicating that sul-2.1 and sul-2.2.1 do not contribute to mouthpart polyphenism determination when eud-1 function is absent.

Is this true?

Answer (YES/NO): YES